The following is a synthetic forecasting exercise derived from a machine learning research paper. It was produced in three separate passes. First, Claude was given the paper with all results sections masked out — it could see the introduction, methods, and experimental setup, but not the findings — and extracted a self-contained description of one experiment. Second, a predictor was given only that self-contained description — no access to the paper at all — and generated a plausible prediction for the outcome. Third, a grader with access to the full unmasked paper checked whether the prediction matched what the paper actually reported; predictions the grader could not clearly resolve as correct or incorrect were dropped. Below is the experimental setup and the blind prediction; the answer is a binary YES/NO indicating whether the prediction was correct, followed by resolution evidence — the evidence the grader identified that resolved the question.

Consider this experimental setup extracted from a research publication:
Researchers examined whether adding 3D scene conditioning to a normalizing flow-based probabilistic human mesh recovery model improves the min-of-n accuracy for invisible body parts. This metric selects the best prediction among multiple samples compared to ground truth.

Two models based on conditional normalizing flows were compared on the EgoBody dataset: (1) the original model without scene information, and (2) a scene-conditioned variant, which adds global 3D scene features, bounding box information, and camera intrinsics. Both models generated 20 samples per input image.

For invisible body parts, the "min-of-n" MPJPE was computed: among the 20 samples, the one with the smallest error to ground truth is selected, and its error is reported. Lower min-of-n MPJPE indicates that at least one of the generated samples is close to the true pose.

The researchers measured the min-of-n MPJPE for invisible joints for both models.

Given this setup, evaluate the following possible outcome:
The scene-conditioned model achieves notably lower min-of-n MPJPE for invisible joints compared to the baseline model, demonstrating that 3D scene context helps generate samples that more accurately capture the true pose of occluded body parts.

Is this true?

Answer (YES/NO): YES